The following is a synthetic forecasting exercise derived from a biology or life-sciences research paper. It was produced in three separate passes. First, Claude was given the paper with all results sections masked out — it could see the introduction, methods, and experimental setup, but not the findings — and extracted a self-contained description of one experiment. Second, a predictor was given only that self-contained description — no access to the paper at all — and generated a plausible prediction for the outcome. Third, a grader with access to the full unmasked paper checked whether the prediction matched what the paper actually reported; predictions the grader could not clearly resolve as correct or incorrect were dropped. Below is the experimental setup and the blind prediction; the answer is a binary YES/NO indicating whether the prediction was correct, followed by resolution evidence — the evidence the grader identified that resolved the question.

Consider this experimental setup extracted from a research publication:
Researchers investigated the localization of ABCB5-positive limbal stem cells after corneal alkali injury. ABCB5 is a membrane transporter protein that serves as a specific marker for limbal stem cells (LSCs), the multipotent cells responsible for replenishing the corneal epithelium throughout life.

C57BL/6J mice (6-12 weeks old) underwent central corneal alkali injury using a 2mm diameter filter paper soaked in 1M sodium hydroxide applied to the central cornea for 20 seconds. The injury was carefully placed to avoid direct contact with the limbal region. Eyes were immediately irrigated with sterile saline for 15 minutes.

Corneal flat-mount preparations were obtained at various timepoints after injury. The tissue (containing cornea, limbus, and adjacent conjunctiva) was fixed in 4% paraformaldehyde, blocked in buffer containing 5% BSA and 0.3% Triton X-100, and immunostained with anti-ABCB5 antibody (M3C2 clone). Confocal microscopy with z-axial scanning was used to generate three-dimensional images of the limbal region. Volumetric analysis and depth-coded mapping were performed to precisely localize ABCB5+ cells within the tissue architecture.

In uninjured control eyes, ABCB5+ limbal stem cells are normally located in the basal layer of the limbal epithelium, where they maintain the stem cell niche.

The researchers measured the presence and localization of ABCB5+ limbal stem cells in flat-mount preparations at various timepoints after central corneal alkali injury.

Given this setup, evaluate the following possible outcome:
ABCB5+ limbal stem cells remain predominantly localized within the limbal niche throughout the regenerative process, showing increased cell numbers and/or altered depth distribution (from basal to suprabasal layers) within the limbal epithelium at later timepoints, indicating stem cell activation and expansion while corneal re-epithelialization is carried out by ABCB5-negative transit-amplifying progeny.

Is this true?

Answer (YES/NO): NO